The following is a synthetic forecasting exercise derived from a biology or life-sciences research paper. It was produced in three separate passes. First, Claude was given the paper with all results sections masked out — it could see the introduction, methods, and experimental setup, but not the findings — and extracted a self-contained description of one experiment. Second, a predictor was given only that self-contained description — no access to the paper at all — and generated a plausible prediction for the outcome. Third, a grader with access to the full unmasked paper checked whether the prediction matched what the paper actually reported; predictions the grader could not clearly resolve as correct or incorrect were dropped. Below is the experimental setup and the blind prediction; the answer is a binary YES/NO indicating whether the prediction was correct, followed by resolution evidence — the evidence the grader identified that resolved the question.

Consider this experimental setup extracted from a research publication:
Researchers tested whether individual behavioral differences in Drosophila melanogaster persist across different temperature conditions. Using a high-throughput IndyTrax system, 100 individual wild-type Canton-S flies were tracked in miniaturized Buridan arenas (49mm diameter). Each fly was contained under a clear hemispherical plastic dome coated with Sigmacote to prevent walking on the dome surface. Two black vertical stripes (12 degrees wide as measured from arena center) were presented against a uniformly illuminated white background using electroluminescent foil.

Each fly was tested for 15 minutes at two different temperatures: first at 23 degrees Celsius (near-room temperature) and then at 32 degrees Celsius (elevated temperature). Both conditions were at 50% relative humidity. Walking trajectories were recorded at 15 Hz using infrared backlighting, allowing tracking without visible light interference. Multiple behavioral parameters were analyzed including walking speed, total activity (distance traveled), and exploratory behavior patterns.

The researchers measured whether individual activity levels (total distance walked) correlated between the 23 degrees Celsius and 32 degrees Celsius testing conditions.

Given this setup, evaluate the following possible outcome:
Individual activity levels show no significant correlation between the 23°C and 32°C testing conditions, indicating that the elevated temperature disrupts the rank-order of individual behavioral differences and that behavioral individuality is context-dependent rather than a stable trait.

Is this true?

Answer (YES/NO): NO